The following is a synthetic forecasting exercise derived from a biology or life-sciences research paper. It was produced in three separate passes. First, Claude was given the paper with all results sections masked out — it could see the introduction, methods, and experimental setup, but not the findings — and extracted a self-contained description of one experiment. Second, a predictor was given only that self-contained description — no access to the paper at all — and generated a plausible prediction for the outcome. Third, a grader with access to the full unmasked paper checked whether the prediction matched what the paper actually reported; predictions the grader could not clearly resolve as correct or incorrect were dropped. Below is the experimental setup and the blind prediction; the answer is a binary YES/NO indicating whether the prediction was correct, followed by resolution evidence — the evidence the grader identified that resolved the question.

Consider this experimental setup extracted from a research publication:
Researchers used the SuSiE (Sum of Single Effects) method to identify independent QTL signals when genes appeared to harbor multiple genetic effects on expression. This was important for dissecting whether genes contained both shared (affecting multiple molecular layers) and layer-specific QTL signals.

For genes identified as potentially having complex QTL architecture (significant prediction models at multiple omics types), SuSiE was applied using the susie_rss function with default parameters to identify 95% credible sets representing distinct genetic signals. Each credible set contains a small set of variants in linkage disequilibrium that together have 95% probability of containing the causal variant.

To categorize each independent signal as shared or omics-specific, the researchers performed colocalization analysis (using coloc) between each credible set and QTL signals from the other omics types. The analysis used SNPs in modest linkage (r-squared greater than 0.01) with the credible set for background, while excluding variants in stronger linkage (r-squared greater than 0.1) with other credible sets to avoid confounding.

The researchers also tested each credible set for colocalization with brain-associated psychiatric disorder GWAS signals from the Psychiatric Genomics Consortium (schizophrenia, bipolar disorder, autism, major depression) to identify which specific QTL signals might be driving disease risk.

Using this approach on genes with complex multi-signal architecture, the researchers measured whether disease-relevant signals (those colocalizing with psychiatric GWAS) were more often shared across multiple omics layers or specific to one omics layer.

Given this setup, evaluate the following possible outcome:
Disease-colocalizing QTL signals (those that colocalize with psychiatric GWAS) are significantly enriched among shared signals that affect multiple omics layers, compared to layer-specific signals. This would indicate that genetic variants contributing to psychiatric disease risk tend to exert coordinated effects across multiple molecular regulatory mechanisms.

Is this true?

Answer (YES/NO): NO